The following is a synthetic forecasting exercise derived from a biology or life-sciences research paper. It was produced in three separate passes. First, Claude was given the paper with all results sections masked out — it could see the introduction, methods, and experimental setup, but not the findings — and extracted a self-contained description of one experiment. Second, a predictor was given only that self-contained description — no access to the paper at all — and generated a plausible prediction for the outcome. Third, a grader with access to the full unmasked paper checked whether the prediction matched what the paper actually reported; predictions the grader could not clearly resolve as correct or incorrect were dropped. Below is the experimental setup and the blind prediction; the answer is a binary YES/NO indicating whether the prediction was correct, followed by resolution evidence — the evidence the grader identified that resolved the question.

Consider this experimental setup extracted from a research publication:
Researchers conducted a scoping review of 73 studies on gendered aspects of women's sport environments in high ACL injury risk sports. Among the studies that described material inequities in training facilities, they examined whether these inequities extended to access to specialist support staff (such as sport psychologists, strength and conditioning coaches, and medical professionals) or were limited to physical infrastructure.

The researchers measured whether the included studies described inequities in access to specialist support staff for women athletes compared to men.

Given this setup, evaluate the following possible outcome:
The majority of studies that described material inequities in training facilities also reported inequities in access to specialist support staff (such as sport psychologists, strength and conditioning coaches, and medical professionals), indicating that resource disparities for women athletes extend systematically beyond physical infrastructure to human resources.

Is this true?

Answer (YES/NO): NO